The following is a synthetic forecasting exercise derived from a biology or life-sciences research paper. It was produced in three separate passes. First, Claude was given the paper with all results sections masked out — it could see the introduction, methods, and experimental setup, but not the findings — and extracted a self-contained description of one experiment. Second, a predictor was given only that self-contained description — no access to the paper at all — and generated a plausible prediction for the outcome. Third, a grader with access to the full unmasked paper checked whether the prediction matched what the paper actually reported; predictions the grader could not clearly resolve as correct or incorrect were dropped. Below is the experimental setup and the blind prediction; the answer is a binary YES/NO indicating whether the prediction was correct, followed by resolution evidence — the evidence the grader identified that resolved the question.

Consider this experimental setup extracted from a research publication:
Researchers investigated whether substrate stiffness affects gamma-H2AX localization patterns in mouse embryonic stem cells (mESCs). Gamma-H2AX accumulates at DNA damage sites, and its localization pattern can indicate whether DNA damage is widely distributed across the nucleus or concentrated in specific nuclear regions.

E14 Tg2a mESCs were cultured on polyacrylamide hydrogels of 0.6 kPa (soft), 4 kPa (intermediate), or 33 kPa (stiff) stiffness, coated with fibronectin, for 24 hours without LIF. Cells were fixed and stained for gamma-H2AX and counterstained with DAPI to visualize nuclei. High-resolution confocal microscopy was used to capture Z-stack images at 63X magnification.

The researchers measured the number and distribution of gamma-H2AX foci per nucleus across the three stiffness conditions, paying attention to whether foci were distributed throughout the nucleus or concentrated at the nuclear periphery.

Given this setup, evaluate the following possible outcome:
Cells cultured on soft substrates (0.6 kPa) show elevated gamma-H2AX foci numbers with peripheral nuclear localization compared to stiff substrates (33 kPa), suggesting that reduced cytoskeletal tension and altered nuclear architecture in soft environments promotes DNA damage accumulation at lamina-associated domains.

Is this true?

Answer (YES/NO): NO